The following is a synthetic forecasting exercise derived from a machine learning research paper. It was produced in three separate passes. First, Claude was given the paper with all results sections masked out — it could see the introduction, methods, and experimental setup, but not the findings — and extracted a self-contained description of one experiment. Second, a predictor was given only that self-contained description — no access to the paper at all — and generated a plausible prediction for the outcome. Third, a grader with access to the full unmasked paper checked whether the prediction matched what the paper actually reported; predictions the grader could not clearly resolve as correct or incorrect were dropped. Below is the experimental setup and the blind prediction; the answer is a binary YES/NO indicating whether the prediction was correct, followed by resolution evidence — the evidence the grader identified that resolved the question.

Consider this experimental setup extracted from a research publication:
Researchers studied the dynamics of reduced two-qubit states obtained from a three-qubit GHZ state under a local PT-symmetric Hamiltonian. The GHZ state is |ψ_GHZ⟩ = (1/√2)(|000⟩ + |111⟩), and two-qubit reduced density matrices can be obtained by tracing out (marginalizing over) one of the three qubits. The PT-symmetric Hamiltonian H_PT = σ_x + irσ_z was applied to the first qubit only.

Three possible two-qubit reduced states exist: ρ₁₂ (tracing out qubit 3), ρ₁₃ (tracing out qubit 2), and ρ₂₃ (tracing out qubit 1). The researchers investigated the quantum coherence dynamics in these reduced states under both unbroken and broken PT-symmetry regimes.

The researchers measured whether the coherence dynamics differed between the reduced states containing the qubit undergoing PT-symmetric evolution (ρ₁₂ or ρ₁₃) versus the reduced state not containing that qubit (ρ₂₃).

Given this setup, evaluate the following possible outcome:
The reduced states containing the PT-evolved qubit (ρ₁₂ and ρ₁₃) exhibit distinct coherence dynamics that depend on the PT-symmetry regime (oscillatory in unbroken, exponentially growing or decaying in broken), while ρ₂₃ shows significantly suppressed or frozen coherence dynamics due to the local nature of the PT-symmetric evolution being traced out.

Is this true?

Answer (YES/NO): NO